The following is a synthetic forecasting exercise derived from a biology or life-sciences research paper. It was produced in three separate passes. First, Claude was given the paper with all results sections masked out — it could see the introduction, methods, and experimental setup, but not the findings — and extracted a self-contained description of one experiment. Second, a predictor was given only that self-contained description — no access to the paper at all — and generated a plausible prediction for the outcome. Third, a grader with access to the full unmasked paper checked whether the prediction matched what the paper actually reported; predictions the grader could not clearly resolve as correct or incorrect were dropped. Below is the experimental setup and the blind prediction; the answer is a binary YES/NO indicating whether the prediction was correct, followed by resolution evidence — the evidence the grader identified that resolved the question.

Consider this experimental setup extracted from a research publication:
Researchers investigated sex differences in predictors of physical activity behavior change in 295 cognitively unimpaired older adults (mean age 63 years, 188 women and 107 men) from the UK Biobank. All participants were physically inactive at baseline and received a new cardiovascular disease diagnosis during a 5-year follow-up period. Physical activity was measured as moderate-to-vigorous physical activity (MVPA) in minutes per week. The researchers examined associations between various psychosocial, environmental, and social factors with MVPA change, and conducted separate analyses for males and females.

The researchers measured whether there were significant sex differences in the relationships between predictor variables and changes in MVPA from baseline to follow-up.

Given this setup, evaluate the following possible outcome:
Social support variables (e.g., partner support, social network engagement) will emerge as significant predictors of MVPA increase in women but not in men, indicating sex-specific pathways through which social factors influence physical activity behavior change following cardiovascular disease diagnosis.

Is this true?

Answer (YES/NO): NO